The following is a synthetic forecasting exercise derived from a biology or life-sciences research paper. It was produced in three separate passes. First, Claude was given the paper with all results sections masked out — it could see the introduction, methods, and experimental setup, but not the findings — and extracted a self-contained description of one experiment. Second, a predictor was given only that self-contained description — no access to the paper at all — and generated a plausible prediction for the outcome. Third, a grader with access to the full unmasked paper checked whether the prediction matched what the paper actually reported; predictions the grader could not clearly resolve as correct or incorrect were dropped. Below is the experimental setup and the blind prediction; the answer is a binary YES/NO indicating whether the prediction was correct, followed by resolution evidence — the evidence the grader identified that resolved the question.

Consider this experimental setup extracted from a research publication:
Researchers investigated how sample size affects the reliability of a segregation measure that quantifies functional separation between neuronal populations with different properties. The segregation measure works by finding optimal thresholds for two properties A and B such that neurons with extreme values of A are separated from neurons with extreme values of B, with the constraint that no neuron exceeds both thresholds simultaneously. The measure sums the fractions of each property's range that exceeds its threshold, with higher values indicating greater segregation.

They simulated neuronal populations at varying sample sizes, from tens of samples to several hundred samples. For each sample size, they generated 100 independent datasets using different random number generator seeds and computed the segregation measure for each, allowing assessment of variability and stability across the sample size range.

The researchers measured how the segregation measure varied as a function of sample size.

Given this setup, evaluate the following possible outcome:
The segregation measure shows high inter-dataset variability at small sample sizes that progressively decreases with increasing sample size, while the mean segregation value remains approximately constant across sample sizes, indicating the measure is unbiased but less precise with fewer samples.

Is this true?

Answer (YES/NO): NO